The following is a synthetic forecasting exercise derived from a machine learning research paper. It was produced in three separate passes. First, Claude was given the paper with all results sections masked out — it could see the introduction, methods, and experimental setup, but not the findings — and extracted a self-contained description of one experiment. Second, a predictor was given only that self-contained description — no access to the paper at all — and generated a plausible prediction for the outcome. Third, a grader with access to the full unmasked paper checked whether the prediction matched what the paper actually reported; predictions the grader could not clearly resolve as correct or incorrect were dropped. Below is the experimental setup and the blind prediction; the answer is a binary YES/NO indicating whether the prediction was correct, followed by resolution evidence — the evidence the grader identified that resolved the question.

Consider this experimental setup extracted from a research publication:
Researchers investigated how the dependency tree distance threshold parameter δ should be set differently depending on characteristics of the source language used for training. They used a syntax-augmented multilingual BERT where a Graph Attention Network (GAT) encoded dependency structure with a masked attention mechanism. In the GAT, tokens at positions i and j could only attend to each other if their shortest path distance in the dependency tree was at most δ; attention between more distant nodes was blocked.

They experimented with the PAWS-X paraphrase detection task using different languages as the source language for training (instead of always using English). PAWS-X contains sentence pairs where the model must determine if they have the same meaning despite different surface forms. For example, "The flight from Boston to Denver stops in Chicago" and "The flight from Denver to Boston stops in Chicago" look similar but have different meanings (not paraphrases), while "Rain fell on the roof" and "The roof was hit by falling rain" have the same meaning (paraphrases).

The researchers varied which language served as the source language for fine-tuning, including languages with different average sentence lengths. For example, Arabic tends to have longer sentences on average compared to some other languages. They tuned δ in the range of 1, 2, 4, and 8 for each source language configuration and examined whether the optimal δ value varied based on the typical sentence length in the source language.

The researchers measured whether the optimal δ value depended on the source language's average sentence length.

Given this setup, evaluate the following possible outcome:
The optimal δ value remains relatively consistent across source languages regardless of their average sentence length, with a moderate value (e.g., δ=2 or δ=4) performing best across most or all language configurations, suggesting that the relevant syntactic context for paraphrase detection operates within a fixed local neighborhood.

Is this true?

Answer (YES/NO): NO